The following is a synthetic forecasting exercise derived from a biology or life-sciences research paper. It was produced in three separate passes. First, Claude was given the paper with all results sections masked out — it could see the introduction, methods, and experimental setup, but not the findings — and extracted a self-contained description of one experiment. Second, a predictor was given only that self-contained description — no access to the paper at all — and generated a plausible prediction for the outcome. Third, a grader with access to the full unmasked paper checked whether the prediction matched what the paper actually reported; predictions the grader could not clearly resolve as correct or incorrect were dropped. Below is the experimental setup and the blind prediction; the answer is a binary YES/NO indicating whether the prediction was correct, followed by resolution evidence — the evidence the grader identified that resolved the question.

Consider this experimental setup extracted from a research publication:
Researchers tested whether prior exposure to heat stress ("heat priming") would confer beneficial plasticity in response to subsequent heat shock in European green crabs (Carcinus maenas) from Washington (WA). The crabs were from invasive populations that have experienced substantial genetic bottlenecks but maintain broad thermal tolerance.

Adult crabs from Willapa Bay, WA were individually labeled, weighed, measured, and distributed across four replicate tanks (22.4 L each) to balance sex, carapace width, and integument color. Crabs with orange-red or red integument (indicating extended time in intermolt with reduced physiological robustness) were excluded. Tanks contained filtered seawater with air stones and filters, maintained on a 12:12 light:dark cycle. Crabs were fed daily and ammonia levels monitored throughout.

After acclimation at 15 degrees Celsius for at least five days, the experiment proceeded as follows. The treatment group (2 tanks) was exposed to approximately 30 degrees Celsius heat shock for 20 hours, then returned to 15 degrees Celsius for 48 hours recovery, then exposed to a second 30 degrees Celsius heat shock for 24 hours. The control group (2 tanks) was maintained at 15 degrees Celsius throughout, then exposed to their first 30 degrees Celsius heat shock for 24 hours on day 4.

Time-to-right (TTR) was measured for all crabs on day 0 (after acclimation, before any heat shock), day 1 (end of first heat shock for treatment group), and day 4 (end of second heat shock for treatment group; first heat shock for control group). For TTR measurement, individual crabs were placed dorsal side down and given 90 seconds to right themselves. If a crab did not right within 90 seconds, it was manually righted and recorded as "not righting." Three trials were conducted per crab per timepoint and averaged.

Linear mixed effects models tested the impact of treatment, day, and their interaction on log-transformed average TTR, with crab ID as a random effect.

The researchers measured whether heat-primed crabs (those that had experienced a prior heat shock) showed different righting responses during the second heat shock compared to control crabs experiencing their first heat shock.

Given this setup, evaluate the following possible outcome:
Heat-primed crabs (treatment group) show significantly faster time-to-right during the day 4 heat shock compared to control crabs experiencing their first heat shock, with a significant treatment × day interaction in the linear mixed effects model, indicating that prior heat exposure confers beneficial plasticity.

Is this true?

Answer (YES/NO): YES